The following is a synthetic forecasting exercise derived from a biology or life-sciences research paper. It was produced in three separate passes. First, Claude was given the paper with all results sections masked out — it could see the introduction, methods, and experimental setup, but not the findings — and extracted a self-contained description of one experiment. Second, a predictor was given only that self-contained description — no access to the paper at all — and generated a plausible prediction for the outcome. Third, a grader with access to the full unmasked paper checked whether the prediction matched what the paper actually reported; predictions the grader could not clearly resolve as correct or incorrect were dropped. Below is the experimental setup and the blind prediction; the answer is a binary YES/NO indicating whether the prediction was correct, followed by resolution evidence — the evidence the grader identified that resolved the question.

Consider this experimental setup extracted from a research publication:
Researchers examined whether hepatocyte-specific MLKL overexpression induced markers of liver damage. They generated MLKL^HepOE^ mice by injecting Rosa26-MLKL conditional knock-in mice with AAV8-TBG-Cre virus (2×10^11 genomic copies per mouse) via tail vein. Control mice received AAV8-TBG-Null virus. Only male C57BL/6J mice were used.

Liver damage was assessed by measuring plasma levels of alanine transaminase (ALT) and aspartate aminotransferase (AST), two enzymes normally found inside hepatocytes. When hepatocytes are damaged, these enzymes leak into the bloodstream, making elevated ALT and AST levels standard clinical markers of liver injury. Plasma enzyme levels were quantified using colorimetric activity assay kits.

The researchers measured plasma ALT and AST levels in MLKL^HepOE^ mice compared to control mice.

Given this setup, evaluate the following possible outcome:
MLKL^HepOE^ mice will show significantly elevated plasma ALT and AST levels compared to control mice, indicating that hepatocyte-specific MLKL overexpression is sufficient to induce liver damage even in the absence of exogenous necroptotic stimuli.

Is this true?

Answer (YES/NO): NO